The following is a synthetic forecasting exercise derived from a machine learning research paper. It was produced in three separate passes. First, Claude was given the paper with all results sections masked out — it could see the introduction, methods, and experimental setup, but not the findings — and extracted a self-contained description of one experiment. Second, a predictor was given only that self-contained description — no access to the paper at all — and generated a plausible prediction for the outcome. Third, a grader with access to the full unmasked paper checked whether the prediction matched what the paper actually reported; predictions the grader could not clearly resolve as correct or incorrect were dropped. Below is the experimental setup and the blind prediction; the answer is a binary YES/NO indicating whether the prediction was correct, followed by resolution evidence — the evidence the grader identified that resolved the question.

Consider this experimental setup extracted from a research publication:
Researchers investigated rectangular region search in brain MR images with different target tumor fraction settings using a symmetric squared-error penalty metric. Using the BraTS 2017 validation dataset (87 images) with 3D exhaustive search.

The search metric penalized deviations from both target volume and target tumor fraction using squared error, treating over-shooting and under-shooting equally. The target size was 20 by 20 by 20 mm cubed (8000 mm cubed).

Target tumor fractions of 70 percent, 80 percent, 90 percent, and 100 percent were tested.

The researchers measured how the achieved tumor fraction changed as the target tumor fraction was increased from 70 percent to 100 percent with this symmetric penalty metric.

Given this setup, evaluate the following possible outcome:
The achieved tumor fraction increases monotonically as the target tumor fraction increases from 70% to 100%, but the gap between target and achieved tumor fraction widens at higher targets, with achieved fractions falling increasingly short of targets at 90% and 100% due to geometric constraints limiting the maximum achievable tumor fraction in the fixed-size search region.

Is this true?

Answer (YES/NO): YES